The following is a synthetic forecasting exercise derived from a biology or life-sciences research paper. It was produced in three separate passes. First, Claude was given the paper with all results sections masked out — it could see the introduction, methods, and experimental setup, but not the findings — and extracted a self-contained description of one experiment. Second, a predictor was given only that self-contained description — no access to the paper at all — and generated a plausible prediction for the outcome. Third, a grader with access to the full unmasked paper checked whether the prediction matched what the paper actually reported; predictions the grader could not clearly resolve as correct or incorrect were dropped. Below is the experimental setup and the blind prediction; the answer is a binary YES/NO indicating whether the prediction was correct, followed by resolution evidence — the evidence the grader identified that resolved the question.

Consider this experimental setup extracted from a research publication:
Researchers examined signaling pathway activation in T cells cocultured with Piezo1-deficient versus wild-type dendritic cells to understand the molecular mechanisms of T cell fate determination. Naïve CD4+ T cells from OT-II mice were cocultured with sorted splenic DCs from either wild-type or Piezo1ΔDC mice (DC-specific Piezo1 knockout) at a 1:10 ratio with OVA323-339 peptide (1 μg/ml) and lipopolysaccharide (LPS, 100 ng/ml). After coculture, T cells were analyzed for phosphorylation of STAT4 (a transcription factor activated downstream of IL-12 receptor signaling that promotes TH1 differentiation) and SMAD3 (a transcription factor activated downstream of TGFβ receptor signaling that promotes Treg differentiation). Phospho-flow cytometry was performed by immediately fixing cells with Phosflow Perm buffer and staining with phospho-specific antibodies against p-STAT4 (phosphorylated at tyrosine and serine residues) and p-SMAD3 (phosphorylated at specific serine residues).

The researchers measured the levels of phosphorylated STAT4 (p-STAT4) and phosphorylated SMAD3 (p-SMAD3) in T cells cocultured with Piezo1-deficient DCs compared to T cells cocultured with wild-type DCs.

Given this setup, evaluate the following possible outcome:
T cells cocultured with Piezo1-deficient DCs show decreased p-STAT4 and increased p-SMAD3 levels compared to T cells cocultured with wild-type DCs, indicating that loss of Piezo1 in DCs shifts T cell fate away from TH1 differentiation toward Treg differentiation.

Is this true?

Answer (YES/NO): YES